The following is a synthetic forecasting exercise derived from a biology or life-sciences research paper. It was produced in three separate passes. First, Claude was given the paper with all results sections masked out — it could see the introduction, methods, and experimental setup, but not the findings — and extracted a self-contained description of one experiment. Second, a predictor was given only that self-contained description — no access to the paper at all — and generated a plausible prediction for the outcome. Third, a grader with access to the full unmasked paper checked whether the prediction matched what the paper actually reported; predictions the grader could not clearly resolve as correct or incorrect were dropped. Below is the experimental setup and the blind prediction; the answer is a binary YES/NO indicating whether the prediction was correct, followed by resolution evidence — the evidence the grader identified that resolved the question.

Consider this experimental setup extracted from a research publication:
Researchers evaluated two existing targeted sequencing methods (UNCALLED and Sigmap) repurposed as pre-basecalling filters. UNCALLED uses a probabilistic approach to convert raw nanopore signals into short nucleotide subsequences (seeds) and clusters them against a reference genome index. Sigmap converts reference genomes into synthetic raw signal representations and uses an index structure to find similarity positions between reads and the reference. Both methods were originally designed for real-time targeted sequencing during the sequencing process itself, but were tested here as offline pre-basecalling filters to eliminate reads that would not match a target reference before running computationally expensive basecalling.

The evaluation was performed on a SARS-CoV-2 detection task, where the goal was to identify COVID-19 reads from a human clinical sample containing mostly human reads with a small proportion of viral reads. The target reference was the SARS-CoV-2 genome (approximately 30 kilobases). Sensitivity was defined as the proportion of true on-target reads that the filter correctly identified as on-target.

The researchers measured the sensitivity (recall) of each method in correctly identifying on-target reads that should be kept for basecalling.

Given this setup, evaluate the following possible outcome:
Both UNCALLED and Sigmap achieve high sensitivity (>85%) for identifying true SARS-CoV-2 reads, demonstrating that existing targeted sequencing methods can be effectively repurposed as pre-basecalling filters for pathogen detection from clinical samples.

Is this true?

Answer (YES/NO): NO